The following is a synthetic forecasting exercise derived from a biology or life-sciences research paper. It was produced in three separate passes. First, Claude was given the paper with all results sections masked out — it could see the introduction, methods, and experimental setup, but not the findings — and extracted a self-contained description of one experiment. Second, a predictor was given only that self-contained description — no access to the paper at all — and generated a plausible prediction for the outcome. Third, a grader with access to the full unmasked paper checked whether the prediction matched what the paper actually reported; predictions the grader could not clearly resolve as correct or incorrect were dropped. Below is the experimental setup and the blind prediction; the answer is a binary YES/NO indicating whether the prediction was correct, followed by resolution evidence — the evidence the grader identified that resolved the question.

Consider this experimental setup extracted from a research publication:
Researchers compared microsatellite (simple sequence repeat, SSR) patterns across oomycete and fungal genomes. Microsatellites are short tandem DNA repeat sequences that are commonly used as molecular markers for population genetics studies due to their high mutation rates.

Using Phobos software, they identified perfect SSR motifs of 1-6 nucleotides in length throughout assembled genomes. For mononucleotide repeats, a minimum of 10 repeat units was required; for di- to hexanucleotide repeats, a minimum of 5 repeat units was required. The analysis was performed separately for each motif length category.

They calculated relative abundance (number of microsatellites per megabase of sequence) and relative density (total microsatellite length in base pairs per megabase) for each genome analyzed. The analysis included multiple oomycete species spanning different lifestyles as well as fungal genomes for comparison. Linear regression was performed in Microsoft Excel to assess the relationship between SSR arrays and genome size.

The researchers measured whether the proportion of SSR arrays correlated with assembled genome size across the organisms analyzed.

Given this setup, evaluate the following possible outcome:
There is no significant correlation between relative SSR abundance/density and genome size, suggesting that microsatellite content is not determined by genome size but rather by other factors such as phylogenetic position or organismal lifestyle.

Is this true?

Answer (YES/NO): YES